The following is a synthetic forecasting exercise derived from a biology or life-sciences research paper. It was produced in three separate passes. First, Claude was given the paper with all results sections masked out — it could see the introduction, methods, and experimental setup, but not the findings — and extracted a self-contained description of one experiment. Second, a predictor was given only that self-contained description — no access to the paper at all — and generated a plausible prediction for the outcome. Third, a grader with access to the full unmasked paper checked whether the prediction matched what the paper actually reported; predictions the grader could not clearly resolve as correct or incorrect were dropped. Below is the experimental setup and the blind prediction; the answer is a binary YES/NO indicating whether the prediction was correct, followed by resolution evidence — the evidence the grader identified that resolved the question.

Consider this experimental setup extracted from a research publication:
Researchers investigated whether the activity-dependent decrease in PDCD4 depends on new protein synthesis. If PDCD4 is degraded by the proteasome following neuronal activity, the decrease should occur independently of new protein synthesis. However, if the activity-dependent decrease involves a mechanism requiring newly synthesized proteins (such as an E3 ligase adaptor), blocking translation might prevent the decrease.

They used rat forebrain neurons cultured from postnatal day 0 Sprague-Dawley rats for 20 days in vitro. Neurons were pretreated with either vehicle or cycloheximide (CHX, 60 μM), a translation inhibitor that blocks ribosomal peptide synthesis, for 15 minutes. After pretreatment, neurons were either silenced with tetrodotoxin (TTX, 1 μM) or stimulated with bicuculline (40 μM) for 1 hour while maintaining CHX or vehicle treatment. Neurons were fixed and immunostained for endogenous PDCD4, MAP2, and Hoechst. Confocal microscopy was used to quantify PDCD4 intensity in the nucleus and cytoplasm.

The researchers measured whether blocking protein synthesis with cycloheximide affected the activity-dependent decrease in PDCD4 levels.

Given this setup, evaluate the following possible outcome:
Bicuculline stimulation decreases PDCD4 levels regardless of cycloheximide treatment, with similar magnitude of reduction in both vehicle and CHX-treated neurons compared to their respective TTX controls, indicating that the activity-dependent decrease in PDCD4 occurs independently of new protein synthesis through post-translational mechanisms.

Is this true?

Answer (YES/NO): YES